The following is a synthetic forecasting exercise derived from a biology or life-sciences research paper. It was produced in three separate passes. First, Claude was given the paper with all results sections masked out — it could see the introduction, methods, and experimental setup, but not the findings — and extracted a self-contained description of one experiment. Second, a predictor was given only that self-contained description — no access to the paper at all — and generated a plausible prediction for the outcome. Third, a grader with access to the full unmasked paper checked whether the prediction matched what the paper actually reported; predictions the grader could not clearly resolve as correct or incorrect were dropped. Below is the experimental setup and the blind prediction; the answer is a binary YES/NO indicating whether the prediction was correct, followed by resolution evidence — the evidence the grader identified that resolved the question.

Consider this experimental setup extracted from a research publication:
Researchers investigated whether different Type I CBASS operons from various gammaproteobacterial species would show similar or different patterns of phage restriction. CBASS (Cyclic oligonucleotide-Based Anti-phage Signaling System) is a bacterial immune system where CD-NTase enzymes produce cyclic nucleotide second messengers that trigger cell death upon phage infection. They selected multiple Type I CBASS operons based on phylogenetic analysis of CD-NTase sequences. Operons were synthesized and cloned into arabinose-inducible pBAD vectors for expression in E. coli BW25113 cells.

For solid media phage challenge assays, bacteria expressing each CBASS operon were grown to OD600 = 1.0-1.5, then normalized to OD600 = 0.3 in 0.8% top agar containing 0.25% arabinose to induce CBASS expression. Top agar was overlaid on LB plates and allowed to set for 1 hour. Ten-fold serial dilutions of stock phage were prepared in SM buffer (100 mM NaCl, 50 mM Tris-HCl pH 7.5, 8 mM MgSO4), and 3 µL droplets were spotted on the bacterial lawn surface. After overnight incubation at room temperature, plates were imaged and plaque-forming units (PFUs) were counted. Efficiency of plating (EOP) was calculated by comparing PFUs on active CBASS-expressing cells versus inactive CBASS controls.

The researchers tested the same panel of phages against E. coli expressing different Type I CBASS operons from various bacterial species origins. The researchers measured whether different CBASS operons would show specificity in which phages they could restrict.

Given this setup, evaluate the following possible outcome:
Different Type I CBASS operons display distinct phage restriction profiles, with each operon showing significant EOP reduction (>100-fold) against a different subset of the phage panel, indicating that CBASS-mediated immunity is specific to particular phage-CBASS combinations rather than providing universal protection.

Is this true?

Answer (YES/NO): YES